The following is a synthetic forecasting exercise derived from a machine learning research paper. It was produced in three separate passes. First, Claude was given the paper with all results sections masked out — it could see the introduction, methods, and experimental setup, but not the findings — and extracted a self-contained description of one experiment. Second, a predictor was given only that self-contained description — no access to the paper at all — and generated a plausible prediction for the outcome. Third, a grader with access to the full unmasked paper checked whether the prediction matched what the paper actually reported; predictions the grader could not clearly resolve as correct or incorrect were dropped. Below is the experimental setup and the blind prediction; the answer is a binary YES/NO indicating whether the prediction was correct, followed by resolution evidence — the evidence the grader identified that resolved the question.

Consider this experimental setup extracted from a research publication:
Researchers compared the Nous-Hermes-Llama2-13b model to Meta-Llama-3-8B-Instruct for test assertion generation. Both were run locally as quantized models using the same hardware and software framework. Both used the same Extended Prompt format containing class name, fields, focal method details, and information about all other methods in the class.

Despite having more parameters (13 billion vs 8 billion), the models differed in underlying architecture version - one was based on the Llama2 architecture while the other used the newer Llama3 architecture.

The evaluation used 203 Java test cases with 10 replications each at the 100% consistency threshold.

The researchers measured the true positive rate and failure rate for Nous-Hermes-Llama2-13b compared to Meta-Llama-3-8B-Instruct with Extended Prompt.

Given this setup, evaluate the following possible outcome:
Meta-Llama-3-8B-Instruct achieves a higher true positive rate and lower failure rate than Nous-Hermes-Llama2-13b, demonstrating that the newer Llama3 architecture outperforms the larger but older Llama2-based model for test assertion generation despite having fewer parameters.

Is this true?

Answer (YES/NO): YES